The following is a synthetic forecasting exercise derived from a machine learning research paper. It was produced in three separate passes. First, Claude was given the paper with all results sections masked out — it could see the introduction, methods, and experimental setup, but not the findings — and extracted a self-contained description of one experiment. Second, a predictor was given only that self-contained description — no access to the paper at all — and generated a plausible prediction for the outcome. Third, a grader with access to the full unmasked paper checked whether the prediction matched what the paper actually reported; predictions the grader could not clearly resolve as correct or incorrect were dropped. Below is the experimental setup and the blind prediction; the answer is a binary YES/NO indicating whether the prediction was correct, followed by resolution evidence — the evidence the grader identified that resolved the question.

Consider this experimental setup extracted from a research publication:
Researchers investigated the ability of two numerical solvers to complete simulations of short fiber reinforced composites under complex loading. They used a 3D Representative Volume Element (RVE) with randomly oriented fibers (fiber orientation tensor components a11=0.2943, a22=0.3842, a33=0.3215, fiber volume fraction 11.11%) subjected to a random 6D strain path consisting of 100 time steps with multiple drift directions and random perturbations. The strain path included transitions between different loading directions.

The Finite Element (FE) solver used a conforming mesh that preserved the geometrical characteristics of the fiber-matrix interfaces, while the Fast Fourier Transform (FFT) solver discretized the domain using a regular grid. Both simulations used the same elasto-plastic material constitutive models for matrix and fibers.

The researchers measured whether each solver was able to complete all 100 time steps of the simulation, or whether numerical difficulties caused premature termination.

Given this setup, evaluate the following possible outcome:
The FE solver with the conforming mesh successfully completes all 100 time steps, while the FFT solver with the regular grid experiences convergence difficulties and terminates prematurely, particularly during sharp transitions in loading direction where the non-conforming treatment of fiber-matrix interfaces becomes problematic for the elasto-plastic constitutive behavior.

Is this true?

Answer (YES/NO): NO